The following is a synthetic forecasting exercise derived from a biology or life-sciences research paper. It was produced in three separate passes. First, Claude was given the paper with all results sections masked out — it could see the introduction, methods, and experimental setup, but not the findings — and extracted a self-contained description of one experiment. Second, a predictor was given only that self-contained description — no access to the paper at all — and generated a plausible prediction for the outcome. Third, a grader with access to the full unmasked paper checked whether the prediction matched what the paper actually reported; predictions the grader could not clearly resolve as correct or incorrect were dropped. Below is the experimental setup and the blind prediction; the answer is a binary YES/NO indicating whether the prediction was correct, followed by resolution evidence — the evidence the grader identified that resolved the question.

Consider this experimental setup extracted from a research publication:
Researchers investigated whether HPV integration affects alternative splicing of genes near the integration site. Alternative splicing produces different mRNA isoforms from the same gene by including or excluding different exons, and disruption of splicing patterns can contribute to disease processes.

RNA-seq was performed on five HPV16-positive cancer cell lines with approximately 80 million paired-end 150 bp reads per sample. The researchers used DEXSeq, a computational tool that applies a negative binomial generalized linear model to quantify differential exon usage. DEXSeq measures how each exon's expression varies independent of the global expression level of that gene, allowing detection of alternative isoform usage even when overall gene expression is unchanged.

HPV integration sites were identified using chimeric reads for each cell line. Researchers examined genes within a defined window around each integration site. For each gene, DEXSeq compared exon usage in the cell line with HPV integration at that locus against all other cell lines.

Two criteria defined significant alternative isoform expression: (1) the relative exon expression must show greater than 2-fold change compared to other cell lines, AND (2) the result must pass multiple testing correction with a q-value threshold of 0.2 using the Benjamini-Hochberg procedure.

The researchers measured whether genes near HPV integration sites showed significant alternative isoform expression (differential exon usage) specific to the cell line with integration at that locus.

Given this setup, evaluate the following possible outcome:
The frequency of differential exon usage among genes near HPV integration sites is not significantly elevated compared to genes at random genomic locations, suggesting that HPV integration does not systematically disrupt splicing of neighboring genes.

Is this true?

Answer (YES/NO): NO